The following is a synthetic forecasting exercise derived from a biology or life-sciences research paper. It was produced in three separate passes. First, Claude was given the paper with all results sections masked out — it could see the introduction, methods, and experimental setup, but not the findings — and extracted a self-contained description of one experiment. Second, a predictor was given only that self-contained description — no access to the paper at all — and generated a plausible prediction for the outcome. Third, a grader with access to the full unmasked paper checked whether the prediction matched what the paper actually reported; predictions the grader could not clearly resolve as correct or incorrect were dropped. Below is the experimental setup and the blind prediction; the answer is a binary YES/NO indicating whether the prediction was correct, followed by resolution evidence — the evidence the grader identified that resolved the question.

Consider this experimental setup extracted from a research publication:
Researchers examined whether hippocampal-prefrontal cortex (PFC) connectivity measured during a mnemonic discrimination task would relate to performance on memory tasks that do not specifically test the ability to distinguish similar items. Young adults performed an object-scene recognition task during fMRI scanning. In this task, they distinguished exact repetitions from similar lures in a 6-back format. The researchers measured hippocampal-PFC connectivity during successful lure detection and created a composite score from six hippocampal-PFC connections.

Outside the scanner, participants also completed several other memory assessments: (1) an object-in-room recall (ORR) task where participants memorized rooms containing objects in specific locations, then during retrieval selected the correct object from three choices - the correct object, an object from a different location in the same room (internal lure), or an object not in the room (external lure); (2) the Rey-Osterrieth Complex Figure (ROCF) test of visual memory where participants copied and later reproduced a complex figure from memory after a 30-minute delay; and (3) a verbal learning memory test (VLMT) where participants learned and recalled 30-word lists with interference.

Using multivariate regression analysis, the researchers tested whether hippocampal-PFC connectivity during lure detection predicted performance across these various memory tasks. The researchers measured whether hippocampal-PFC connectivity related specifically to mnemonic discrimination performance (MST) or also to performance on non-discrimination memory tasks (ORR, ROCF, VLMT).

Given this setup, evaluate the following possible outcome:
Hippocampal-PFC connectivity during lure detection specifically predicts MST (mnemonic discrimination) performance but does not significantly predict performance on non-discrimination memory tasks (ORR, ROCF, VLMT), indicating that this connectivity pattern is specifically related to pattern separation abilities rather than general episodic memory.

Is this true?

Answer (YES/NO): YES